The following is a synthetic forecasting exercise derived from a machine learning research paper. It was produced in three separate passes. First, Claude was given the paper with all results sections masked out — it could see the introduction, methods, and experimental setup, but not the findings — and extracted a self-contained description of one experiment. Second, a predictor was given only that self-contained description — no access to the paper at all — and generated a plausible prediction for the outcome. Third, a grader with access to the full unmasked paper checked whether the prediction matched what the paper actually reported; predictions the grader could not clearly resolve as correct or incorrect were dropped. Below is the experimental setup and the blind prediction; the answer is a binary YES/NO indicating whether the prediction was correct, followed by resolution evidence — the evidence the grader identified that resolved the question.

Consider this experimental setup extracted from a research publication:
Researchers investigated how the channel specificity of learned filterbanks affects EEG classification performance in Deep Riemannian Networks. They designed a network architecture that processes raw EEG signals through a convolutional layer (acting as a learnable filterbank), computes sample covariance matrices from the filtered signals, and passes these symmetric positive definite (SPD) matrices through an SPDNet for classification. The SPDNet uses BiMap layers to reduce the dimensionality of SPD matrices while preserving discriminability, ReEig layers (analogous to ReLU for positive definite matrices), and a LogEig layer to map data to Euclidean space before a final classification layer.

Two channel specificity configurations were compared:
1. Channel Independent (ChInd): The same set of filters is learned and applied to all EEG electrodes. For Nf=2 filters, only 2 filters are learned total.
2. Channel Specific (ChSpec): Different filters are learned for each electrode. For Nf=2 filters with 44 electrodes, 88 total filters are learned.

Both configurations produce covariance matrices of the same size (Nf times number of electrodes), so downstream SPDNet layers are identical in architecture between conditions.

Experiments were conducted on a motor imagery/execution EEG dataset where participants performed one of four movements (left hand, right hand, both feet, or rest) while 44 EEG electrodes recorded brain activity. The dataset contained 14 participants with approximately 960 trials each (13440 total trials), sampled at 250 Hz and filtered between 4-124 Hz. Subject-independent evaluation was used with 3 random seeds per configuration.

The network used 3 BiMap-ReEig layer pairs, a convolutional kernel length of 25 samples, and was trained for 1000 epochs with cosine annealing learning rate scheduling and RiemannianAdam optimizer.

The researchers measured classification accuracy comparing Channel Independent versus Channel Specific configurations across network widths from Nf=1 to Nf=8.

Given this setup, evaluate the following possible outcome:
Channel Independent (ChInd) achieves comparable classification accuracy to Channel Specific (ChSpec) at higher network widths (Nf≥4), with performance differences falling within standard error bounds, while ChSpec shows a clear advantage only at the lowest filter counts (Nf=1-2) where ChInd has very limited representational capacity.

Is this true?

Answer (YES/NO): NO